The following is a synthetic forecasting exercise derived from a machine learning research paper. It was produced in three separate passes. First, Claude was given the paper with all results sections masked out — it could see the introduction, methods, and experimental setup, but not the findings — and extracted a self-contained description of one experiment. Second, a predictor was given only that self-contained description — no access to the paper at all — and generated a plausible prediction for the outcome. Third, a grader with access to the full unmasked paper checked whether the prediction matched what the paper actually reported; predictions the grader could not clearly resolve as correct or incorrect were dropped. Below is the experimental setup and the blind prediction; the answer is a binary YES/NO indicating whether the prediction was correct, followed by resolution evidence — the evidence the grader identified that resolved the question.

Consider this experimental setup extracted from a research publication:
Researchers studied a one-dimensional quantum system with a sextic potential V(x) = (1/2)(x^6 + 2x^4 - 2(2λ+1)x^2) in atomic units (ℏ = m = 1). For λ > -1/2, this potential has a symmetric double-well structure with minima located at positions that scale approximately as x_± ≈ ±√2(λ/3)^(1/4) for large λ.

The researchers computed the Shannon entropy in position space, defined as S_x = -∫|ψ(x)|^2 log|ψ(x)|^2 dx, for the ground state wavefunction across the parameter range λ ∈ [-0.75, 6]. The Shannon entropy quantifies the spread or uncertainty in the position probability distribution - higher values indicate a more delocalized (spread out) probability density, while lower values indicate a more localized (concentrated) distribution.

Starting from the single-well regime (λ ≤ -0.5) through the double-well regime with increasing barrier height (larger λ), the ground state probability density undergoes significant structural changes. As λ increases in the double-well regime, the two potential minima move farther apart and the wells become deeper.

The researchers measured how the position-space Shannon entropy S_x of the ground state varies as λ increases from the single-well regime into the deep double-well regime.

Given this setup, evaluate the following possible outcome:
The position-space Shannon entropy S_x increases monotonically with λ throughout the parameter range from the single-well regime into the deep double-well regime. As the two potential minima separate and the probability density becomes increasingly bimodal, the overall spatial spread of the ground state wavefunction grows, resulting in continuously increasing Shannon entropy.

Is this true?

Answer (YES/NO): NO